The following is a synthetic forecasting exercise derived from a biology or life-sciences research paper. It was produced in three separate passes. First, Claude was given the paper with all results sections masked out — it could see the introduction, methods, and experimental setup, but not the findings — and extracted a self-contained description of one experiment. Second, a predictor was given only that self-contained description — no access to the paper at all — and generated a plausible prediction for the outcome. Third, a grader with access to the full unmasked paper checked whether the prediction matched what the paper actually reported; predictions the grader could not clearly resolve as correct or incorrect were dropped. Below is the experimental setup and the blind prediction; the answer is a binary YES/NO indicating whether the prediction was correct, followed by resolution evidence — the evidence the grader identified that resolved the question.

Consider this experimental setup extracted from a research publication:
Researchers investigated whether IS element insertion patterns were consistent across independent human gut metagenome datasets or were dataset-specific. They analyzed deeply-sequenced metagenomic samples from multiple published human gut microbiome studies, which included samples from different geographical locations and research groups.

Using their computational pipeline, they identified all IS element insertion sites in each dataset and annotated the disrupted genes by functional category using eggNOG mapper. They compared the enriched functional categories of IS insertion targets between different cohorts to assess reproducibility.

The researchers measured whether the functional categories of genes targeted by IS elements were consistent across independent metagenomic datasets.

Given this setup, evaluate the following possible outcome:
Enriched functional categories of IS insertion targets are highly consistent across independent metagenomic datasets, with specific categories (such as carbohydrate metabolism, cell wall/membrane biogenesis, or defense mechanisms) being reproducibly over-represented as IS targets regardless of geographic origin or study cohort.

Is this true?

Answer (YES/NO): YES